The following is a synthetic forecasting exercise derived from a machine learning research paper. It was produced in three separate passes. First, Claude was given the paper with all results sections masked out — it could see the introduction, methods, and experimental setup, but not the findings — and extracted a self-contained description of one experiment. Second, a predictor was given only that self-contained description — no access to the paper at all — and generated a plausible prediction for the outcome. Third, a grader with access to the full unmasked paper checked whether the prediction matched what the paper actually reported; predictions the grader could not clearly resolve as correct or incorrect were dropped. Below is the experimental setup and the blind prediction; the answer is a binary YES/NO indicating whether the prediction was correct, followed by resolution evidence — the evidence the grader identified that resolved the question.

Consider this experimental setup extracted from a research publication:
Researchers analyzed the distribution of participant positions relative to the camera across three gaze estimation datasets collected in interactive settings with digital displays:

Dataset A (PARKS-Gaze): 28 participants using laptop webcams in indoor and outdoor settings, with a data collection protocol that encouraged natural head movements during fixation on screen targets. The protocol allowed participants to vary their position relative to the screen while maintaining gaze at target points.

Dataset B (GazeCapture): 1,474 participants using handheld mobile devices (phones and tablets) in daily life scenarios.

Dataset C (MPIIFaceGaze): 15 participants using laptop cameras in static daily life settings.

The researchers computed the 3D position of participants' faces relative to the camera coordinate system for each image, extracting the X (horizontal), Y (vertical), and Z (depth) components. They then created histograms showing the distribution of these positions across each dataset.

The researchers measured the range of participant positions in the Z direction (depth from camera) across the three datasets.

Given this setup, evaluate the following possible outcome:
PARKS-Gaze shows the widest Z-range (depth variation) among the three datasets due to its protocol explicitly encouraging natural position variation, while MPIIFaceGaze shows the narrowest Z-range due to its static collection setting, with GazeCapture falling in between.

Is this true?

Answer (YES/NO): NO